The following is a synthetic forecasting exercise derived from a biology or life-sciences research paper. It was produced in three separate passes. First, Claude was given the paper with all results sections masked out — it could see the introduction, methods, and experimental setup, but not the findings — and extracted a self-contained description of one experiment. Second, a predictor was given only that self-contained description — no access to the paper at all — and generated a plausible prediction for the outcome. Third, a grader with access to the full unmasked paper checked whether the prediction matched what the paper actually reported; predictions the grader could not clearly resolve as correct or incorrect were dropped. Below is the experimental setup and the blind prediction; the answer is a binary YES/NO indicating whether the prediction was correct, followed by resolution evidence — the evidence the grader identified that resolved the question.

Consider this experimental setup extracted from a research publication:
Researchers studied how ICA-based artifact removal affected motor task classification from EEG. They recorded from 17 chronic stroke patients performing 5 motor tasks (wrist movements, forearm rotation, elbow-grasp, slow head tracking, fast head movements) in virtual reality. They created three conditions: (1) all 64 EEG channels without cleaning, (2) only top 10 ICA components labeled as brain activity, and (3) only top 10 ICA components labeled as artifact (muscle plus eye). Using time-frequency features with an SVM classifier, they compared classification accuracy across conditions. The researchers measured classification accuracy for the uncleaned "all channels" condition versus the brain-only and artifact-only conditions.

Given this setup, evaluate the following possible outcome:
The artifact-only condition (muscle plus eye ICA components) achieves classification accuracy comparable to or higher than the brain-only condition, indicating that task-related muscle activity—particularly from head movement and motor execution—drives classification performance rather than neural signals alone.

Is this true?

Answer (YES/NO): YES